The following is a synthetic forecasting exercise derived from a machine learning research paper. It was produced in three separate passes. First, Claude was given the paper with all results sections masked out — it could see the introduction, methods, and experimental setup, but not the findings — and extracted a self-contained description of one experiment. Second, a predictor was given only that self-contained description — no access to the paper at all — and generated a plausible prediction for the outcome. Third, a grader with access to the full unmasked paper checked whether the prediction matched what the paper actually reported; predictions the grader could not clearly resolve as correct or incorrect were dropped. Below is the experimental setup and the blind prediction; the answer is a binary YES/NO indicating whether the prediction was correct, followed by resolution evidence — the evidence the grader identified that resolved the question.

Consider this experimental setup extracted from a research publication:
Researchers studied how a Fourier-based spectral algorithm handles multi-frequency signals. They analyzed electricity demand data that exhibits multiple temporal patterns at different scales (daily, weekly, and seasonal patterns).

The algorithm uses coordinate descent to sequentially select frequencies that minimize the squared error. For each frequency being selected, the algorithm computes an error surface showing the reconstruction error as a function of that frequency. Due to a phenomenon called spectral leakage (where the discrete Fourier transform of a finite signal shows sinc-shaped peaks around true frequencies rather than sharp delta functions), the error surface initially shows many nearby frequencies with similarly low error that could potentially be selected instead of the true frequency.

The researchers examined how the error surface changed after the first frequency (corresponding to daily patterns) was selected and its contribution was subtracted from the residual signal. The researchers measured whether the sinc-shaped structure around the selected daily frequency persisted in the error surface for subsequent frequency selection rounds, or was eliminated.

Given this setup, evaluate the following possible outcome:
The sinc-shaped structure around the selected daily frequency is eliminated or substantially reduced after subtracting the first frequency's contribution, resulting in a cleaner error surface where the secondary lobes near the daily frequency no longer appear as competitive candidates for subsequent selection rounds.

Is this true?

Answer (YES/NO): YES